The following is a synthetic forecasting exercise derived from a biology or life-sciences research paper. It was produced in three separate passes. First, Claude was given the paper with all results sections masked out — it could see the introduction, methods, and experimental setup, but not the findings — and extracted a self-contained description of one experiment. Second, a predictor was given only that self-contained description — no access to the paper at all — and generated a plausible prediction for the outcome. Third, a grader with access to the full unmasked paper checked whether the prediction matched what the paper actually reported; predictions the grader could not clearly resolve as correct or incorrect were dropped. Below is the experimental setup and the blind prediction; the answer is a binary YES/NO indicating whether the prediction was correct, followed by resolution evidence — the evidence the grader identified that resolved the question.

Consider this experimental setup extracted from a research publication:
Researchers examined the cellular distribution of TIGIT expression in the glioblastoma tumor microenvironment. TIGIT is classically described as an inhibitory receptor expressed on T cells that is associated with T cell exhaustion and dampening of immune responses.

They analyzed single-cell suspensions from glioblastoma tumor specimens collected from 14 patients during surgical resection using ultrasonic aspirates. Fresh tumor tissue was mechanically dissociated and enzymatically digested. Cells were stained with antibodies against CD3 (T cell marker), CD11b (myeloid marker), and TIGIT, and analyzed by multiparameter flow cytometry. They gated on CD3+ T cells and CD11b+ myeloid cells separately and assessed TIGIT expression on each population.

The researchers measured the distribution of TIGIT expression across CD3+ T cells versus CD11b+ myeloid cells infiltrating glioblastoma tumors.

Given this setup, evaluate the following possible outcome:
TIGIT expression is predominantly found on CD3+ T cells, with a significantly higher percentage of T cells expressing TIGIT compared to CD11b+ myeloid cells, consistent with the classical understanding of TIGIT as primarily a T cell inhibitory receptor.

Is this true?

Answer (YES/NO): NO